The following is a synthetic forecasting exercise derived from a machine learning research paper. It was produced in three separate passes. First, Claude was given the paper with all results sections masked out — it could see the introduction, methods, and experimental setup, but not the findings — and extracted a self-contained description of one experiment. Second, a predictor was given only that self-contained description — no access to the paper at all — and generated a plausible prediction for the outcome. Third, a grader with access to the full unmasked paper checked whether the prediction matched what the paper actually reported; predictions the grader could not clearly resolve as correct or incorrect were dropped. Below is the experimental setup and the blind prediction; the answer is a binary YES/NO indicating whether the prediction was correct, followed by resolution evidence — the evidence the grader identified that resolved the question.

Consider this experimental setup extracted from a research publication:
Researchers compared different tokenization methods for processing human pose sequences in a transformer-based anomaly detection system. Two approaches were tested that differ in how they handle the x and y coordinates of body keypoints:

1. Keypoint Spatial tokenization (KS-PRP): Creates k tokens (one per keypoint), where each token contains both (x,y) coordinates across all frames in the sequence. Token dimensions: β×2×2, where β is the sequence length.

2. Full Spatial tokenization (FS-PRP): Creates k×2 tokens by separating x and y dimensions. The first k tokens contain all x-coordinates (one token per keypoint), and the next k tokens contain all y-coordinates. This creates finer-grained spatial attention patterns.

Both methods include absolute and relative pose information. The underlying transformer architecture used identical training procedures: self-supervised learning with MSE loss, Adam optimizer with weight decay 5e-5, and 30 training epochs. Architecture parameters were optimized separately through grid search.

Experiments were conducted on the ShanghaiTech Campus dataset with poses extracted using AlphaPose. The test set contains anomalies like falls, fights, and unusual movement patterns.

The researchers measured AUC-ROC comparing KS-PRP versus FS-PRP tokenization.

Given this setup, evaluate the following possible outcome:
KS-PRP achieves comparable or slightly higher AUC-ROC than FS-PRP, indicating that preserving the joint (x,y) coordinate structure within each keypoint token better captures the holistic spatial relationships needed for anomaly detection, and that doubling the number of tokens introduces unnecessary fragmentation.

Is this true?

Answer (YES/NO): NO